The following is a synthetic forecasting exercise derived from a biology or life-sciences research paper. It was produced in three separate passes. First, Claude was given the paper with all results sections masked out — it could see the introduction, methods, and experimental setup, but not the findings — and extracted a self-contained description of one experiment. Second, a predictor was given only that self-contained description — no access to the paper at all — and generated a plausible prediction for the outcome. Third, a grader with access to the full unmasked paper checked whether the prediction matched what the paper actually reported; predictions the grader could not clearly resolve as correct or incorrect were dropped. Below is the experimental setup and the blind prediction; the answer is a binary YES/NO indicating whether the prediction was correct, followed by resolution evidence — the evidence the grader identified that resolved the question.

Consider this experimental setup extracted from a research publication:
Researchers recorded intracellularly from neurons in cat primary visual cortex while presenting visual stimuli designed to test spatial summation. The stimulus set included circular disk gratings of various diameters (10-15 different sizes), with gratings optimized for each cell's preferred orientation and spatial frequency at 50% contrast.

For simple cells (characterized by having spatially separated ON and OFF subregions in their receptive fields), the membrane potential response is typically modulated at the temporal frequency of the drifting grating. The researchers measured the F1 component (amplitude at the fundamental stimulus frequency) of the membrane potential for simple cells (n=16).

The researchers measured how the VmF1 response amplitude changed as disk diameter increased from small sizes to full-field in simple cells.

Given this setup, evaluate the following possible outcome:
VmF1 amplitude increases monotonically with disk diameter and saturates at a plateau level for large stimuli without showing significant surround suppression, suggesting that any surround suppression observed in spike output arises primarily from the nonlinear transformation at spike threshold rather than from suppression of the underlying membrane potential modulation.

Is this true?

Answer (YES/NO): NO